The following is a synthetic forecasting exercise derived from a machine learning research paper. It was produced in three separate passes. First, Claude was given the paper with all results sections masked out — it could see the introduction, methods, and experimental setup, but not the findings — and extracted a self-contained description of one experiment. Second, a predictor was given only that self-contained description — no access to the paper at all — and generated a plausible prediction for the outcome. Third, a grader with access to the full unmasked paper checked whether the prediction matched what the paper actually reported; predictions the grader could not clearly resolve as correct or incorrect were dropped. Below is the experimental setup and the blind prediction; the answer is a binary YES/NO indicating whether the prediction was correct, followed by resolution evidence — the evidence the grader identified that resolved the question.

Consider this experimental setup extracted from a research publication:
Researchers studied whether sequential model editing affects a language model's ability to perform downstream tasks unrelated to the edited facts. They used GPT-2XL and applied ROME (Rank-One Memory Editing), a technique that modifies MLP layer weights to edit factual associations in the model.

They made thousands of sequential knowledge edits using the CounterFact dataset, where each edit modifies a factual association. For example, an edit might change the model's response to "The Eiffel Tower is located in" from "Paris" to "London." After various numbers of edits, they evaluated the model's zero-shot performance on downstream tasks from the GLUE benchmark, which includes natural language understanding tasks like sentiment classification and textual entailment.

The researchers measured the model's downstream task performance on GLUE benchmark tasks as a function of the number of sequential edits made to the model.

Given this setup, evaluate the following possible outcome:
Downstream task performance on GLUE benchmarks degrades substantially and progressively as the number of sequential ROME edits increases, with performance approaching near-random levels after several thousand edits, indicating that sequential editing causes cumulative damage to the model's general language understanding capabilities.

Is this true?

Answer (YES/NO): NO